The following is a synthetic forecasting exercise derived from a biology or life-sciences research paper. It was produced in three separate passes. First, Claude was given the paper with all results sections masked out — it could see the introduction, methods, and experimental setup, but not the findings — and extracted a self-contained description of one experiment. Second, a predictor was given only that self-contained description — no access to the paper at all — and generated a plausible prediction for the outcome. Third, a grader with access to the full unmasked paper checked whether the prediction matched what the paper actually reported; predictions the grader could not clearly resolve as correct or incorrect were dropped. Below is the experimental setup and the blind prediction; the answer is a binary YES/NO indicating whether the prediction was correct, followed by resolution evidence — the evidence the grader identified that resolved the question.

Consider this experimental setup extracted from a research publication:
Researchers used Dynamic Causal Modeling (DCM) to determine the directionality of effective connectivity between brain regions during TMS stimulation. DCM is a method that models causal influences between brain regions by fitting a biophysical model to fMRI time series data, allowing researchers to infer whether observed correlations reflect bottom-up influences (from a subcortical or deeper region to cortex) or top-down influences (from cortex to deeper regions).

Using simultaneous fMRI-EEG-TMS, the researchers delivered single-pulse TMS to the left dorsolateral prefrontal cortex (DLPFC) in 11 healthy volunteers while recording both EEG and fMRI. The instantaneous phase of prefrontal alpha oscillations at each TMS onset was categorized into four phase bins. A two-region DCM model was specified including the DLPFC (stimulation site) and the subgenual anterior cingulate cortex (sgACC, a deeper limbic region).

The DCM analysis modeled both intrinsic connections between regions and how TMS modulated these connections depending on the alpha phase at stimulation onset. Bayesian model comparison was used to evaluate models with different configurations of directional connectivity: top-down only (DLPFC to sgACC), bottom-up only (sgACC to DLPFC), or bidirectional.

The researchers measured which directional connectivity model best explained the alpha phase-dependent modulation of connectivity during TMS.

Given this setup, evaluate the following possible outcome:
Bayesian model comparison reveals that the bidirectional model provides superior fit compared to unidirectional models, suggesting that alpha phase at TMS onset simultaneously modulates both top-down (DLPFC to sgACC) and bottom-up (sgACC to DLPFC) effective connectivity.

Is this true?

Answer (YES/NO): NO